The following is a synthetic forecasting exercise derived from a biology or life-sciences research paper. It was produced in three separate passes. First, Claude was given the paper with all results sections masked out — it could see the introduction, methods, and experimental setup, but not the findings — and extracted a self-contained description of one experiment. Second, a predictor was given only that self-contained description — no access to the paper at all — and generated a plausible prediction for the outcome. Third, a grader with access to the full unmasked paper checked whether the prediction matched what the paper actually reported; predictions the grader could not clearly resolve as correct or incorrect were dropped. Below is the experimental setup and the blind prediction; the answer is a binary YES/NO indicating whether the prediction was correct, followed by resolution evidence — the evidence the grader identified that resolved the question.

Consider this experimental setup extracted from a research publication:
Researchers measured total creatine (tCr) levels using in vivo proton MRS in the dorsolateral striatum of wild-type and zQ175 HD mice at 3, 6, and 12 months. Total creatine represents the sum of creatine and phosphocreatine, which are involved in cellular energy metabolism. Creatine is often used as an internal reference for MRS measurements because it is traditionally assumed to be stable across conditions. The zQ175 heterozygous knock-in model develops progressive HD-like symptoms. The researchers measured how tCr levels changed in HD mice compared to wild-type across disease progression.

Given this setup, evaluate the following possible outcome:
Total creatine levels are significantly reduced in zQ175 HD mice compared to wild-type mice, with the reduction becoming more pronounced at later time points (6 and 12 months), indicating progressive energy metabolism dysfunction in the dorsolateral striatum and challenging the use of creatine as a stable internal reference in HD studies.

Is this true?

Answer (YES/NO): NO